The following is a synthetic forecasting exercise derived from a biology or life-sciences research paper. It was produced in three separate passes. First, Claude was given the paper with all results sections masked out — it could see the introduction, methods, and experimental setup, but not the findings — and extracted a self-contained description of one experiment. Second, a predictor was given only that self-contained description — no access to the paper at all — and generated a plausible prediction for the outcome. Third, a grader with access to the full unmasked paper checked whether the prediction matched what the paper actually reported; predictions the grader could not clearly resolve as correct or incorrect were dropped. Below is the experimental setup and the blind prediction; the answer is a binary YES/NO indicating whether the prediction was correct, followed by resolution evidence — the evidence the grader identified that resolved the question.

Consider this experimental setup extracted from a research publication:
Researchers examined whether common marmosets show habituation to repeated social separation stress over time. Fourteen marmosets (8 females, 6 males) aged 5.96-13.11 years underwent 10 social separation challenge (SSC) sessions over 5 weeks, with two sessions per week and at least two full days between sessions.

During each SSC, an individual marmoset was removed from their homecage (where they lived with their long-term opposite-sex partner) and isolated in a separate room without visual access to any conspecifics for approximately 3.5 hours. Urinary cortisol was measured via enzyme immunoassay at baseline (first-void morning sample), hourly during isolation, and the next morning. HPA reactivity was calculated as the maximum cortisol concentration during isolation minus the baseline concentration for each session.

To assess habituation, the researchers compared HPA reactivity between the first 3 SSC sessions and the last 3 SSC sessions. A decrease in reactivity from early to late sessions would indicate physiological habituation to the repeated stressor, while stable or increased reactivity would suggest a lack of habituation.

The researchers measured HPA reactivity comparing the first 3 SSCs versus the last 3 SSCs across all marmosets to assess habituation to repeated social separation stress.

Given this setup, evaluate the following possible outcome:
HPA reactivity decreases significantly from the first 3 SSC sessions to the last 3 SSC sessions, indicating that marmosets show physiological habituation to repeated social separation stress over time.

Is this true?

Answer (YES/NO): NO